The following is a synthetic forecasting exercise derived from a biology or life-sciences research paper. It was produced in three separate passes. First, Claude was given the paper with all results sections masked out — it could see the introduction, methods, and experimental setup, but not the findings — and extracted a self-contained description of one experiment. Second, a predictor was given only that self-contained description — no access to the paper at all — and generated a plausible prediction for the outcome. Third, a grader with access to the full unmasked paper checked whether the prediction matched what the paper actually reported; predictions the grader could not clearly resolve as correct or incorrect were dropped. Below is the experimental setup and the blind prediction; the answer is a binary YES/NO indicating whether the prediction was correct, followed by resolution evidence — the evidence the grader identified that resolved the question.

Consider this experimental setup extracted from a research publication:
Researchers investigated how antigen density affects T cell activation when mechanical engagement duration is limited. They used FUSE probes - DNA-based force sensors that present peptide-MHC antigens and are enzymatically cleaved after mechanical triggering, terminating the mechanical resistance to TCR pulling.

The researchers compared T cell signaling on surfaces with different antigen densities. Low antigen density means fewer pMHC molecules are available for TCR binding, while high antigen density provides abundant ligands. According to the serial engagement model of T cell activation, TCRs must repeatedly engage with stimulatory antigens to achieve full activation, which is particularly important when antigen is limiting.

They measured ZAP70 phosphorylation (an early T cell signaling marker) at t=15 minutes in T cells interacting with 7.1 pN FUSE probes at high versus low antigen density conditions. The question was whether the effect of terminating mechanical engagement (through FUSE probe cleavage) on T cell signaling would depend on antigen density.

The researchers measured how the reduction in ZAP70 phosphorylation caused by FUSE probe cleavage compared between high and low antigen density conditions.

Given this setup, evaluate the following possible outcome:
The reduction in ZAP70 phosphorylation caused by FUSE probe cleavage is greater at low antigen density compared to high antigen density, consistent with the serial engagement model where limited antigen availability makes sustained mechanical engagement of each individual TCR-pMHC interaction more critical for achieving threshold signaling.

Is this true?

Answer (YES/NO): YES